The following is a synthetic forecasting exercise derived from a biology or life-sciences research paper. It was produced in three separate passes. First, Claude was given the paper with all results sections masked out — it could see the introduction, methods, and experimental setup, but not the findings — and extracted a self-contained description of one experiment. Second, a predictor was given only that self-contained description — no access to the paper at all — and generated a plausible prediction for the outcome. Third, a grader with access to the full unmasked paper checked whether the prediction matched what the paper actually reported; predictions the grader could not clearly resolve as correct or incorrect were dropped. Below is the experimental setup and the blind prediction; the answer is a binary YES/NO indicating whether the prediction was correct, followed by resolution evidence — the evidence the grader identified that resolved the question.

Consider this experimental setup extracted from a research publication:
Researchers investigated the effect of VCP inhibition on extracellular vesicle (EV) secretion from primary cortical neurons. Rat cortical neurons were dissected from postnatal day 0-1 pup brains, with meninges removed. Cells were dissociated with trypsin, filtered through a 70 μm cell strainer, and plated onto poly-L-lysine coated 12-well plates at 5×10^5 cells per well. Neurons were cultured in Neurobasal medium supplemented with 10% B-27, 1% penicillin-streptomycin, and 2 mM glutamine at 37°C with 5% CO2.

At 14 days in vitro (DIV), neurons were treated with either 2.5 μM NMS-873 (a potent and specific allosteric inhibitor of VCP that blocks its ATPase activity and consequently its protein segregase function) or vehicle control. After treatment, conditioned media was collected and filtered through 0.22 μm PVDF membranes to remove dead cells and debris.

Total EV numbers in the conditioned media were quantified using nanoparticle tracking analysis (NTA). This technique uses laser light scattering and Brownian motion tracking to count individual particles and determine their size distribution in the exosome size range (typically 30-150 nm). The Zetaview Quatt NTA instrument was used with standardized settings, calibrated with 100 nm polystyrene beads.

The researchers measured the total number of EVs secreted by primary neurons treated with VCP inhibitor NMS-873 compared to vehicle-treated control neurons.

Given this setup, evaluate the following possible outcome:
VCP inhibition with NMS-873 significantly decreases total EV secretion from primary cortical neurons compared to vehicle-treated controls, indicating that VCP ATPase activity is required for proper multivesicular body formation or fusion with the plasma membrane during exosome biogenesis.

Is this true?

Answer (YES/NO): NO